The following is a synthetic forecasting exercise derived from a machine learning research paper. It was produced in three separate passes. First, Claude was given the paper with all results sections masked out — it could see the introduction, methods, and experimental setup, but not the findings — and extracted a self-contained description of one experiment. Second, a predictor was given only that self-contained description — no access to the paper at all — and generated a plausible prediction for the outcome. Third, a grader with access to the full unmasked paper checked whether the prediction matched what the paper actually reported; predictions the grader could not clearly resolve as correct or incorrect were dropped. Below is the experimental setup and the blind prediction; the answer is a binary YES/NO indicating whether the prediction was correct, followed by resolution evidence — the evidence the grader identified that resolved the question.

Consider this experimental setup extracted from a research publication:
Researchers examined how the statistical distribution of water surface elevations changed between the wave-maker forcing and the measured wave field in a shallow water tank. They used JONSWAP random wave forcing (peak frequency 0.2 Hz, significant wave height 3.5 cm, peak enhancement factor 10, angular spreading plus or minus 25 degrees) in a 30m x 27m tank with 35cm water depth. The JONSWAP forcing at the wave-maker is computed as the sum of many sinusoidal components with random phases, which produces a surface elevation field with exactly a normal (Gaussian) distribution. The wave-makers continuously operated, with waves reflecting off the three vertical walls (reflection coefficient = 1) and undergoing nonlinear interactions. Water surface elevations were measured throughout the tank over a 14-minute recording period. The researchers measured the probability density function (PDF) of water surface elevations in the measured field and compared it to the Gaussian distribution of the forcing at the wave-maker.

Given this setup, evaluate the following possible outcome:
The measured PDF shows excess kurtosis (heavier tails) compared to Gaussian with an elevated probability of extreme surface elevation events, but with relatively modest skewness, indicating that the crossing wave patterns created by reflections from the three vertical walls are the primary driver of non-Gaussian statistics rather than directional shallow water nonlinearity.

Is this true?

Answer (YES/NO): NO